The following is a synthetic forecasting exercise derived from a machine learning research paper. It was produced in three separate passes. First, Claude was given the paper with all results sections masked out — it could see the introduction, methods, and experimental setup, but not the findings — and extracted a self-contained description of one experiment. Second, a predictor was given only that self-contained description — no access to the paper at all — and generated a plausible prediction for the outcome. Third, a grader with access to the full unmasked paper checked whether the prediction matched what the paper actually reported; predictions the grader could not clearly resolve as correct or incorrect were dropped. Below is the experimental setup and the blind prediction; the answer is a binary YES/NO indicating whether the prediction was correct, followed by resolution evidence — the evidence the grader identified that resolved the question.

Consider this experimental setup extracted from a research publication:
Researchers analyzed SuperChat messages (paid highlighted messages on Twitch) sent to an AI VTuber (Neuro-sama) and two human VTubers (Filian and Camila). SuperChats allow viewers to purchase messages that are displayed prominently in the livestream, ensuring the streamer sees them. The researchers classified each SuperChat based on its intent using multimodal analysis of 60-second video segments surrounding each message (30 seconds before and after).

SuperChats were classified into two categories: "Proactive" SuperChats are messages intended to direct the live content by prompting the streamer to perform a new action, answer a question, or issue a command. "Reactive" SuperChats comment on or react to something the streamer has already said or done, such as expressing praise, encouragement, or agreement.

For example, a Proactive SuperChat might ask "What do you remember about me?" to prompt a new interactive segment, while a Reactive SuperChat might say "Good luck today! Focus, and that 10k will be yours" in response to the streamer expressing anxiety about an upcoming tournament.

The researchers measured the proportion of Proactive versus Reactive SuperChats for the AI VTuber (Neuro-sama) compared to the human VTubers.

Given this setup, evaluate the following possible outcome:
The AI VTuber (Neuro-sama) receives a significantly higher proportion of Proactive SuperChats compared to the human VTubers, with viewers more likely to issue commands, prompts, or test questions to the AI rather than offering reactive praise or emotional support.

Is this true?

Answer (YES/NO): YES